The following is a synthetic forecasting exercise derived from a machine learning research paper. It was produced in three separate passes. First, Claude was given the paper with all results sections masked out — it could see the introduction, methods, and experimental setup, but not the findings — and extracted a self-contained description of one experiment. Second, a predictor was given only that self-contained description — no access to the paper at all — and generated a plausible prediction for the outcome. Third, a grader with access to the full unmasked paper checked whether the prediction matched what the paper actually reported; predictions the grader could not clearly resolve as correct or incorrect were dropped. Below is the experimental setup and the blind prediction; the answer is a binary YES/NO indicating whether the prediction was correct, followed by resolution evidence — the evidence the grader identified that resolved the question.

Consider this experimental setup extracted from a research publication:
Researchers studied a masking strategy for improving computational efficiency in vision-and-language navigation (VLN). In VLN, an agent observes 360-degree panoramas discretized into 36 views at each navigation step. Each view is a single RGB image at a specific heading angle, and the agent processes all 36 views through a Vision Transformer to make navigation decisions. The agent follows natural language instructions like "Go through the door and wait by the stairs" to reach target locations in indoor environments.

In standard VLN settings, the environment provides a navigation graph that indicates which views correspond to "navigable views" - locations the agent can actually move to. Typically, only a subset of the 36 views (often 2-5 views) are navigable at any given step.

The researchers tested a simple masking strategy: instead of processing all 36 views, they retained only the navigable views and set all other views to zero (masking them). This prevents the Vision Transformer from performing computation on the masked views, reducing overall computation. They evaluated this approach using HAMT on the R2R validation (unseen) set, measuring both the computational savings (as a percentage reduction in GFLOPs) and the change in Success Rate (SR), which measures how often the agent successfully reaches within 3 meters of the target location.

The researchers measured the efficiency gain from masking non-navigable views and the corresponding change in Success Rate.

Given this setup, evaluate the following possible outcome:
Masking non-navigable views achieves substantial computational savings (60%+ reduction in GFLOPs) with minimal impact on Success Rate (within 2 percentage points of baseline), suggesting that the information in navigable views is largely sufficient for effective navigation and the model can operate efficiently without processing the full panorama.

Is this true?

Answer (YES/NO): NO